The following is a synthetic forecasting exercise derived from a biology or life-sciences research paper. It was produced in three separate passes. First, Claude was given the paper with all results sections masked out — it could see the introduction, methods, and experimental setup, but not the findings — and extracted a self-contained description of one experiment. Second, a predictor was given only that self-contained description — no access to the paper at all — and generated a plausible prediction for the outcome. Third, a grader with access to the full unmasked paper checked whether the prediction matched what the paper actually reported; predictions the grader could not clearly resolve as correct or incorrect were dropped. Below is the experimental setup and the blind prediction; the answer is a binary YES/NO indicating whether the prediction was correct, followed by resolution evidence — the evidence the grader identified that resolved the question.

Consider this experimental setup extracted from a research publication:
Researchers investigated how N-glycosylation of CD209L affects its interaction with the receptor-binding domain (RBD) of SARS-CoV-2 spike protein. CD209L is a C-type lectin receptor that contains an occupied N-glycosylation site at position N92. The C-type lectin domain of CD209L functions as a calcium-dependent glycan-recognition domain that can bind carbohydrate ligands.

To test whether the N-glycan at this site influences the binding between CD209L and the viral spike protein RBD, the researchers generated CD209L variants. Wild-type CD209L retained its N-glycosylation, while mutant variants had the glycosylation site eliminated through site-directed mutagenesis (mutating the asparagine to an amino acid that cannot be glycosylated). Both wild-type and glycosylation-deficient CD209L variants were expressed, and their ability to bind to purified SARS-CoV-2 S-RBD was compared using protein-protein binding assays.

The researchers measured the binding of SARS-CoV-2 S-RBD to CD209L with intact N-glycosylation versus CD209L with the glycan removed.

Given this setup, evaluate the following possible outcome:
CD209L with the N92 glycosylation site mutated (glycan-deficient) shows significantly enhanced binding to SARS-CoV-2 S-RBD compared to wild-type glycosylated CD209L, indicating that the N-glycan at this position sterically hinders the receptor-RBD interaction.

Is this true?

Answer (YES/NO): NO